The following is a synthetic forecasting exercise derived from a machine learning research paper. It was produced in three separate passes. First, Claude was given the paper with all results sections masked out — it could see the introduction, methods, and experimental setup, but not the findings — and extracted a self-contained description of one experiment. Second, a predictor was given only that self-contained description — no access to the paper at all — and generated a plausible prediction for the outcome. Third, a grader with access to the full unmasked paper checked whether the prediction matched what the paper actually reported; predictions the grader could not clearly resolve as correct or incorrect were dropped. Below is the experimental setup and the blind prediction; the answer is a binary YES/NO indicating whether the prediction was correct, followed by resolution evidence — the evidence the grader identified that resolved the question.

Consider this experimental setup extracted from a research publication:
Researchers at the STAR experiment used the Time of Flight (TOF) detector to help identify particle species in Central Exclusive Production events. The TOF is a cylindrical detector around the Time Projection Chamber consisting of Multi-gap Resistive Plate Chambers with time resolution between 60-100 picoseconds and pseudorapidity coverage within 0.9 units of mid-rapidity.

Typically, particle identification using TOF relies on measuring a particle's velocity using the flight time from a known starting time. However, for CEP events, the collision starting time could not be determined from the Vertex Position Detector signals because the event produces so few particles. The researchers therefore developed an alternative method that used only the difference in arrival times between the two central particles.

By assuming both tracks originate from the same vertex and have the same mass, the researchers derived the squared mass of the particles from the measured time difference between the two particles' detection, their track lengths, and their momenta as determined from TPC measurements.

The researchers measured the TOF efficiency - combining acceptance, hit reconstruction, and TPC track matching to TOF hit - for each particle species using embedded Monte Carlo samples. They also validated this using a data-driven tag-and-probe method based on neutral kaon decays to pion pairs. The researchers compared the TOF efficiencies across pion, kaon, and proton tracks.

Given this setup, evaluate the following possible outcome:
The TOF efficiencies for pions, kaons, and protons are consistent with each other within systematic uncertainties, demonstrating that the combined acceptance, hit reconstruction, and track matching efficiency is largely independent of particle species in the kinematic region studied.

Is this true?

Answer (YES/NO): NO